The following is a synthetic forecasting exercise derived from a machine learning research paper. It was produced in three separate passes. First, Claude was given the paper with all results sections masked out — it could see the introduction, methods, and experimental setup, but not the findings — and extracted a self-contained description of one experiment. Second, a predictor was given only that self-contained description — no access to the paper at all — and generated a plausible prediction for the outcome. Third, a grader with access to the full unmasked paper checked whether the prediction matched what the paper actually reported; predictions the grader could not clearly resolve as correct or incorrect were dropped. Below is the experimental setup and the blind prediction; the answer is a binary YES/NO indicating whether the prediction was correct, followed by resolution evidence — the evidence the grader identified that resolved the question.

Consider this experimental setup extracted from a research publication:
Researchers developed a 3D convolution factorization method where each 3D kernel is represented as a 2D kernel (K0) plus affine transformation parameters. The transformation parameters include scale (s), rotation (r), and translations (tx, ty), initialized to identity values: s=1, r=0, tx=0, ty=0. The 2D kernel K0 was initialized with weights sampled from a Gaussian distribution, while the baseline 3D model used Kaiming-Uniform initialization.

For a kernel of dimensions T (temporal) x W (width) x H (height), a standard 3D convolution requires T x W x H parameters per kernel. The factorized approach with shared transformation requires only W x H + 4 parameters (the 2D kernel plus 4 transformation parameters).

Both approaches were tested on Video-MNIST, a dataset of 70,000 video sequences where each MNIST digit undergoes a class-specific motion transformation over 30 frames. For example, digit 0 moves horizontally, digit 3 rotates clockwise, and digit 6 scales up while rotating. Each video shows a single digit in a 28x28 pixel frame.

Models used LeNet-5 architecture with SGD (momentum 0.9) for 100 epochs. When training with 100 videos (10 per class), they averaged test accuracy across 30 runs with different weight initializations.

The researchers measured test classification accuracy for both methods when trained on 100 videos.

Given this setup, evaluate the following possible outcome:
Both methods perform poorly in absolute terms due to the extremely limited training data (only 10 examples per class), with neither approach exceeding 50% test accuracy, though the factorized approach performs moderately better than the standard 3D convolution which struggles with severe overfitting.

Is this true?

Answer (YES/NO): NO